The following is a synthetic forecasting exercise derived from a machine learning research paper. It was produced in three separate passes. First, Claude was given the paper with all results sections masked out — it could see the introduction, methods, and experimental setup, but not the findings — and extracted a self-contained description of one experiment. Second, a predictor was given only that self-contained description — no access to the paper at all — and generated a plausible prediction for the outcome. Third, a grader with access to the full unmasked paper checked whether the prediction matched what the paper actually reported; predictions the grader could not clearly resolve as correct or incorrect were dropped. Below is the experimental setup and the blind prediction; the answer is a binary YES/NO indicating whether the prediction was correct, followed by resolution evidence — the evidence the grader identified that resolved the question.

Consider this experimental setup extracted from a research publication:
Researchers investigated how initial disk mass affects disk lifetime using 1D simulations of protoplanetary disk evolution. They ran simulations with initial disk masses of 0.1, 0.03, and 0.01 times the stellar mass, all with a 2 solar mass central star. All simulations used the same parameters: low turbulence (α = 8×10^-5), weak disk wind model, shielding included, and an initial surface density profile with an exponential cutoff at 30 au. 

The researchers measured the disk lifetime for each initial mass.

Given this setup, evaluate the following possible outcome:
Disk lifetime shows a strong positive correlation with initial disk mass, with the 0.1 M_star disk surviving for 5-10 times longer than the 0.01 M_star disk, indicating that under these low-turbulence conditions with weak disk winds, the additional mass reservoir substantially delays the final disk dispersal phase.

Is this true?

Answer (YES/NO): NO